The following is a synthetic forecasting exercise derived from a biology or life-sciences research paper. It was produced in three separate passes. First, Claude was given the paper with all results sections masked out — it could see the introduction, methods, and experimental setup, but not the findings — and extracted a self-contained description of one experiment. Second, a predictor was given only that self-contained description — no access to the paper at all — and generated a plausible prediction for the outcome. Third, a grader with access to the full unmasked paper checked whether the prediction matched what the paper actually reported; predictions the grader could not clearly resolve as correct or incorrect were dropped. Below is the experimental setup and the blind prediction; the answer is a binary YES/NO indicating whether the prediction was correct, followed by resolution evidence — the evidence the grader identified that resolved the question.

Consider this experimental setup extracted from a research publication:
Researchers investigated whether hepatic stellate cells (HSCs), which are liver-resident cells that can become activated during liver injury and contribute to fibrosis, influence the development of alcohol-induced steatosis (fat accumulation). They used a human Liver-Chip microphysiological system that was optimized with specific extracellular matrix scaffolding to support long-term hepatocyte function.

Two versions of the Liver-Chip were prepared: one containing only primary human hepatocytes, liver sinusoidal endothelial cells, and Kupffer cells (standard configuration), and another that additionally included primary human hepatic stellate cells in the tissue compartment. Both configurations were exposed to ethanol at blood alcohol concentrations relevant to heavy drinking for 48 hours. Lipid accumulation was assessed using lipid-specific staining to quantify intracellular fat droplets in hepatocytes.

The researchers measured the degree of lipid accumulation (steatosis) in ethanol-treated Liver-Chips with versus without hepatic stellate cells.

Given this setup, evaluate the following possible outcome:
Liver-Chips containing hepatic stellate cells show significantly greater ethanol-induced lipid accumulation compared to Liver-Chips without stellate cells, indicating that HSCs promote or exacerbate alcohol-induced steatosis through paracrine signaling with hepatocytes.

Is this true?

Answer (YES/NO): YES